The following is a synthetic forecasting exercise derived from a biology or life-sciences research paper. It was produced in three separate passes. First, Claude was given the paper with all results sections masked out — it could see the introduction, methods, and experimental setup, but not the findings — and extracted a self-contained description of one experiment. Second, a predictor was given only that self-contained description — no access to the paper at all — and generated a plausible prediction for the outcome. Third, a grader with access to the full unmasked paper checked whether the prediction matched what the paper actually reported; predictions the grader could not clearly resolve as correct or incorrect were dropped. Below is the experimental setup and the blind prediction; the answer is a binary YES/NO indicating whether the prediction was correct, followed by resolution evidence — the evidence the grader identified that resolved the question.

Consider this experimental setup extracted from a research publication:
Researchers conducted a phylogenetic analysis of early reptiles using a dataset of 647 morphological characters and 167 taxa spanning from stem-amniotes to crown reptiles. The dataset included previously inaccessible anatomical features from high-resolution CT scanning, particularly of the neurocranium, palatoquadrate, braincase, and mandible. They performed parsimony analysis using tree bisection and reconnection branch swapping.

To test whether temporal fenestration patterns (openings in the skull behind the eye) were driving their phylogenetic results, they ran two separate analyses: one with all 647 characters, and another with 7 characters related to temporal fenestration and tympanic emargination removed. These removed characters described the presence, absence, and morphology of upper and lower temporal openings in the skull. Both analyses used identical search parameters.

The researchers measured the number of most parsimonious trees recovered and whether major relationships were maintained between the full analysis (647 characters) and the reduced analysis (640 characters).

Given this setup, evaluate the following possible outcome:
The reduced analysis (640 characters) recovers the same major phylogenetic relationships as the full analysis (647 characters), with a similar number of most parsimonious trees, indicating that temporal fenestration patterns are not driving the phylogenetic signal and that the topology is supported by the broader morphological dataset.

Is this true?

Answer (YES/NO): YES